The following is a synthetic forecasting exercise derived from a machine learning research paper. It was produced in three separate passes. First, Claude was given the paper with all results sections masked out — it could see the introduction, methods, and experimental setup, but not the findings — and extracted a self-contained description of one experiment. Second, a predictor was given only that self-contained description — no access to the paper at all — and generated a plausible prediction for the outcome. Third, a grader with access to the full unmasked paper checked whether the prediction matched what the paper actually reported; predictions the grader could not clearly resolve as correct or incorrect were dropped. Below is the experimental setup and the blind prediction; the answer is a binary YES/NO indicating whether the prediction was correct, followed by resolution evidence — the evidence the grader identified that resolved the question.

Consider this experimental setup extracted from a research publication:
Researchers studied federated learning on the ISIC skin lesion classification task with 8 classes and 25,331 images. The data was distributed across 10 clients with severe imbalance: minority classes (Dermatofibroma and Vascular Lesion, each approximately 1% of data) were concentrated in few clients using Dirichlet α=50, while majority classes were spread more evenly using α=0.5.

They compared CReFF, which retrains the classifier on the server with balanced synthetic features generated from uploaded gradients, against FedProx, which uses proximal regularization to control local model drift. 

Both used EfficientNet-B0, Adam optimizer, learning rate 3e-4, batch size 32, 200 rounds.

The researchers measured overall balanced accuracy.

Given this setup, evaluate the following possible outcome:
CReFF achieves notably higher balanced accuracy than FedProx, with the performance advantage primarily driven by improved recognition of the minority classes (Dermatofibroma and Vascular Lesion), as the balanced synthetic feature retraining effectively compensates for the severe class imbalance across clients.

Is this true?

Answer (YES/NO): YES